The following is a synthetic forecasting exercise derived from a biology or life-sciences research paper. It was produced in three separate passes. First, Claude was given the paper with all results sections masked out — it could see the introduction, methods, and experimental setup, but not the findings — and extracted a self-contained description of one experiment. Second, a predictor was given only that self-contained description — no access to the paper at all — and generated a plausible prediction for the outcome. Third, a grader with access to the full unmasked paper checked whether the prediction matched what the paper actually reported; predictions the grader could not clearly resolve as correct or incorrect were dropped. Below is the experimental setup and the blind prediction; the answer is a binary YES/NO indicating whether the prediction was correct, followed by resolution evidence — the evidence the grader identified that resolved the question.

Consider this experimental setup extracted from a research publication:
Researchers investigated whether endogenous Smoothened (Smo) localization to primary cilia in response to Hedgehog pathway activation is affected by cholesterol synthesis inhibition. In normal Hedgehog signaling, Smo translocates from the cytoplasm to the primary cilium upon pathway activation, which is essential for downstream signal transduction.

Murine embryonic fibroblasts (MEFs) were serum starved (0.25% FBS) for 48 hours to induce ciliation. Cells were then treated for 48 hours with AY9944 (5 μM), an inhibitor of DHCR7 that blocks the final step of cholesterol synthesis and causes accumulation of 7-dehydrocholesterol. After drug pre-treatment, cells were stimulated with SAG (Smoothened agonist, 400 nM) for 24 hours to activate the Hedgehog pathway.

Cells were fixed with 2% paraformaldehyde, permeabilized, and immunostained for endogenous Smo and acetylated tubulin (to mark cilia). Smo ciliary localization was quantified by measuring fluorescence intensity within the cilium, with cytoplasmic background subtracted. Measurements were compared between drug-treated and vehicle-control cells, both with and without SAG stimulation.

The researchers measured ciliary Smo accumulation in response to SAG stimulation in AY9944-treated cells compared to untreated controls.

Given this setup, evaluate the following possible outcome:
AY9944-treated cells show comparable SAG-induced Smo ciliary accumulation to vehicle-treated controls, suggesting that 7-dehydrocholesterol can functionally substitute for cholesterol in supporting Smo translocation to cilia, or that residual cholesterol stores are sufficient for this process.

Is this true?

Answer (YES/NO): NO